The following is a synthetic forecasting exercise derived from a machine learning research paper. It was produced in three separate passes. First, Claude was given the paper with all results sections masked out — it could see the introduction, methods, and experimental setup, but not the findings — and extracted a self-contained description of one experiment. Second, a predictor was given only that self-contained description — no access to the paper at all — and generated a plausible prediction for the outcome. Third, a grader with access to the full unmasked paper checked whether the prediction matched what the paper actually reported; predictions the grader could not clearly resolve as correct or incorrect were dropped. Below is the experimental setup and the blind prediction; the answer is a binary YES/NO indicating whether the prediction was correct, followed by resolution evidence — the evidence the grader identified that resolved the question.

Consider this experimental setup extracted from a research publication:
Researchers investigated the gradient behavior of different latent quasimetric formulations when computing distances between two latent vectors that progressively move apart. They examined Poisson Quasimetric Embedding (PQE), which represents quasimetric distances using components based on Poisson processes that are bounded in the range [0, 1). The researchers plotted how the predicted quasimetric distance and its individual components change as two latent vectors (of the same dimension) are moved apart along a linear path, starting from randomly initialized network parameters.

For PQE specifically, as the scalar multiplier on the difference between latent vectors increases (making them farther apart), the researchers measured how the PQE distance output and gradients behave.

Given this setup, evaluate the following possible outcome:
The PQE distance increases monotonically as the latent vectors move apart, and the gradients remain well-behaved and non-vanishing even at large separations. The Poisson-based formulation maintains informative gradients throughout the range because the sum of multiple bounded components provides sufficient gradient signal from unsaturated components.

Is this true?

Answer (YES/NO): NO